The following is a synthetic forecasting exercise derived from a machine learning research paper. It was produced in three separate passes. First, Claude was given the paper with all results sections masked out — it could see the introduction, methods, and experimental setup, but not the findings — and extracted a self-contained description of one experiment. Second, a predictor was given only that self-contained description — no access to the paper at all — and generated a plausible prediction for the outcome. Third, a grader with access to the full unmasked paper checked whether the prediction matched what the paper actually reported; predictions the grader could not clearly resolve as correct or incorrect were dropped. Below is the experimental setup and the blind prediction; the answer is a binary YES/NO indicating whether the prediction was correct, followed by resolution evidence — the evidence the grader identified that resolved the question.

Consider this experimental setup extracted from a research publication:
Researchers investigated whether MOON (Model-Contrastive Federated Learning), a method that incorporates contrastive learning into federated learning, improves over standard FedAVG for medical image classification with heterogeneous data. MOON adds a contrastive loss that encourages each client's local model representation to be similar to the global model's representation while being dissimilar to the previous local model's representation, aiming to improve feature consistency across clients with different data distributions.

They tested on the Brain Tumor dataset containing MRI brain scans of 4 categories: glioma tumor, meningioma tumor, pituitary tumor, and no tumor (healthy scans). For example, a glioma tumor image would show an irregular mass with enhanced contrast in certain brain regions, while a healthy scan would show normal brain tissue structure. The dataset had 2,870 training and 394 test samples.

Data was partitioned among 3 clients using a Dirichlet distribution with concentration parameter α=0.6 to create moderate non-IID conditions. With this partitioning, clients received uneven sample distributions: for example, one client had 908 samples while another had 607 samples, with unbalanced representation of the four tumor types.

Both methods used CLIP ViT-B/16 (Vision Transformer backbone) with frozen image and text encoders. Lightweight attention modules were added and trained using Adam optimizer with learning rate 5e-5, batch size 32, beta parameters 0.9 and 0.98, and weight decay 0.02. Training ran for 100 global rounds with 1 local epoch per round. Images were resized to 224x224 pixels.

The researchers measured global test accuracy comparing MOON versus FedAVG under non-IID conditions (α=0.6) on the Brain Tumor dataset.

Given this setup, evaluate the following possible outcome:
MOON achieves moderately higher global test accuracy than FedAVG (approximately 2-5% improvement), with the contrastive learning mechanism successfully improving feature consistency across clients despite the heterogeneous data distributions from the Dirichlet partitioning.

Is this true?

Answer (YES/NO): NO